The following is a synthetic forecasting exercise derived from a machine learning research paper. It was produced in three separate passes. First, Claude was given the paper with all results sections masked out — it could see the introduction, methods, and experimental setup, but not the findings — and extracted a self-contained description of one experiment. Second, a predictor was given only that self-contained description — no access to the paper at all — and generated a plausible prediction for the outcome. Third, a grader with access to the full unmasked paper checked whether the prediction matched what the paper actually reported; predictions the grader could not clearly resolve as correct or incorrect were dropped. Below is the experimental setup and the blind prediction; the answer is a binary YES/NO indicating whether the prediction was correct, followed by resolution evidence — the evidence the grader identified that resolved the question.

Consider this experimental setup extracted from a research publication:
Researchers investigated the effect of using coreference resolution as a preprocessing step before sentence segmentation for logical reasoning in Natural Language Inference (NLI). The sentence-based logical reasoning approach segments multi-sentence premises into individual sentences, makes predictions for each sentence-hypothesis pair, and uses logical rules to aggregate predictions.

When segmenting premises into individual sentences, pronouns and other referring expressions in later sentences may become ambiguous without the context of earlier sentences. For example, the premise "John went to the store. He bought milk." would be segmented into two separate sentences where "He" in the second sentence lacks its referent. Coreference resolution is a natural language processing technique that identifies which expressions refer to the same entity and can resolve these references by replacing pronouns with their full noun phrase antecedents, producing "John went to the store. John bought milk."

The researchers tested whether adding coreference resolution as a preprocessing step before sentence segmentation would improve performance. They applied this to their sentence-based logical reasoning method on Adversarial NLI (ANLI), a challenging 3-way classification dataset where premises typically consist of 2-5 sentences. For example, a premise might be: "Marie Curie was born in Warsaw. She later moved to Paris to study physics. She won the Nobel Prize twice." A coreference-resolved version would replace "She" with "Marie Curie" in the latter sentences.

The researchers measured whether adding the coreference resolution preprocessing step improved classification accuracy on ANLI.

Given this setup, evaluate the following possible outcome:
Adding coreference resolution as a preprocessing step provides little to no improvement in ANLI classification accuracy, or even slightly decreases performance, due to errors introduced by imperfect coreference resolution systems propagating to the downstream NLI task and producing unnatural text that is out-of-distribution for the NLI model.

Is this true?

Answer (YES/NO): YES